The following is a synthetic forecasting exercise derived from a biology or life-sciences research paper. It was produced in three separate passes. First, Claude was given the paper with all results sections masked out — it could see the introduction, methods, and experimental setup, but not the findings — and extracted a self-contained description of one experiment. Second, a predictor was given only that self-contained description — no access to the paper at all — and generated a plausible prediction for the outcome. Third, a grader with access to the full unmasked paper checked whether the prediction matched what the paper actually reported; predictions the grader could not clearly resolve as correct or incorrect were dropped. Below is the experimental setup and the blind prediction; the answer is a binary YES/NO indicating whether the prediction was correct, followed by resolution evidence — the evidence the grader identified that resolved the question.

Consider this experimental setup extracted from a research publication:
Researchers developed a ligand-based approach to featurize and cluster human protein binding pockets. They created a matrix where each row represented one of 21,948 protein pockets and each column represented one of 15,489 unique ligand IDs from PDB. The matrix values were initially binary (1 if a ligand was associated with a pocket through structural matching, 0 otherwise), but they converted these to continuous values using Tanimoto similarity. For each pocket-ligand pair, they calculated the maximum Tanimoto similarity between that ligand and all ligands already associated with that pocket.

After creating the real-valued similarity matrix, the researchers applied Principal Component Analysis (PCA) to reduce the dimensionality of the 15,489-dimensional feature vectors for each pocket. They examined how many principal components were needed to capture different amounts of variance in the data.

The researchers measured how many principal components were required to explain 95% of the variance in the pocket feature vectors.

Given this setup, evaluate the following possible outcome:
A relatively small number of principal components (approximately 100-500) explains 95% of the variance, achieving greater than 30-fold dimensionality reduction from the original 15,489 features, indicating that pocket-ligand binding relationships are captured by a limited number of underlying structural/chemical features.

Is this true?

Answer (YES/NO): NO